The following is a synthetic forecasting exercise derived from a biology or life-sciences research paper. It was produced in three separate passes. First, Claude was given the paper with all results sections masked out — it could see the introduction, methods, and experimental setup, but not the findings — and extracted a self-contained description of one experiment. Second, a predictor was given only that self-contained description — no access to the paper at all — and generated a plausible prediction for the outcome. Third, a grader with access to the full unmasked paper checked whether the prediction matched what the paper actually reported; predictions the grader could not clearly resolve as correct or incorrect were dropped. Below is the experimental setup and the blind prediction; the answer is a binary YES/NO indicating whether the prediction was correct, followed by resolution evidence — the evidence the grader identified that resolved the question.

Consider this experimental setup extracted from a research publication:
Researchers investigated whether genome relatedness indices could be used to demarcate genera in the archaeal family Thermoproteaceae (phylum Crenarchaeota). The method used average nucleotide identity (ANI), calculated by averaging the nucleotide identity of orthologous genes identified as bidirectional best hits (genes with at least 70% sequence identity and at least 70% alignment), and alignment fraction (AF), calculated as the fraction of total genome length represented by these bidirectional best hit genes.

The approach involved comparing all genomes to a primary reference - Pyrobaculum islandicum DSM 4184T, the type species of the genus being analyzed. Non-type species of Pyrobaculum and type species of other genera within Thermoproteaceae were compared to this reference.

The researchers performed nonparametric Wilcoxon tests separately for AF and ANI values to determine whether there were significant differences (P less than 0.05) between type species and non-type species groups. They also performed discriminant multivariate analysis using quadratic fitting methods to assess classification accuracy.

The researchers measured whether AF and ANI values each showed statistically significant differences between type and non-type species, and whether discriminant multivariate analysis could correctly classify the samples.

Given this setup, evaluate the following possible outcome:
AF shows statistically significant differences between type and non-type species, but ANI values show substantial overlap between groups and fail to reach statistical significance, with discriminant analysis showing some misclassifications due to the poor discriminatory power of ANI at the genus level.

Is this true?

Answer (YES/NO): NO